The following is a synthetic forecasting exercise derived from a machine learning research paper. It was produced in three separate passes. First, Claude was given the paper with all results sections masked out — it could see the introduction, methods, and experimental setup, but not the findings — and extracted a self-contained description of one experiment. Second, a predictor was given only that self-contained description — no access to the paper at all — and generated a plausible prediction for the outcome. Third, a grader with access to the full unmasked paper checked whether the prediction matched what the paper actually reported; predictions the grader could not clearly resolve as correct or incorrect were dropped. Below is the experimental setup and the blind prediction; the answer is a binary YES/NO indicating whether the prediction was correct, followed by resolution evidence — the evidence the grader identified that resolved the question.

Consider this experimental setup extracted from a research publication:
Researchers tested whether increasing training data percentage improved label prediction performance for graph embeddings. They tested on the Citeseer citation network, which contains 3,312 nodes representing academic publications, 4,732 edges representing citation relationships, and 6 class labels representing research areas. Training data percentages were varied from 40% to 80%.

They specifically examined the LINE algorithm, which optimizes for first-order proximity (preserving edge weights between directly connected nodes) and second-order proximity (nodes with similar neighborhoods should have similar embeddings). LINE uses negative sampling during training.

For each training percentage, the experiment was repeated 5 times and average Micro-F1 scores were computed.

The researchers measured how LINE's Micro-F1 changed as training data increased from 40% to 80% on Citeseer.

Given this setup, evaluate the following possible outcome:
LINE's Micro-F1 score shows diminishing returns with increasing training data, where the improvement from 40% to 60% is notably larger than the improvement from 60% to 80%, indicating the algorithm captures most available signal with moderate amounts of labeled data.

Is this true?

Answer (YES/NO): NO